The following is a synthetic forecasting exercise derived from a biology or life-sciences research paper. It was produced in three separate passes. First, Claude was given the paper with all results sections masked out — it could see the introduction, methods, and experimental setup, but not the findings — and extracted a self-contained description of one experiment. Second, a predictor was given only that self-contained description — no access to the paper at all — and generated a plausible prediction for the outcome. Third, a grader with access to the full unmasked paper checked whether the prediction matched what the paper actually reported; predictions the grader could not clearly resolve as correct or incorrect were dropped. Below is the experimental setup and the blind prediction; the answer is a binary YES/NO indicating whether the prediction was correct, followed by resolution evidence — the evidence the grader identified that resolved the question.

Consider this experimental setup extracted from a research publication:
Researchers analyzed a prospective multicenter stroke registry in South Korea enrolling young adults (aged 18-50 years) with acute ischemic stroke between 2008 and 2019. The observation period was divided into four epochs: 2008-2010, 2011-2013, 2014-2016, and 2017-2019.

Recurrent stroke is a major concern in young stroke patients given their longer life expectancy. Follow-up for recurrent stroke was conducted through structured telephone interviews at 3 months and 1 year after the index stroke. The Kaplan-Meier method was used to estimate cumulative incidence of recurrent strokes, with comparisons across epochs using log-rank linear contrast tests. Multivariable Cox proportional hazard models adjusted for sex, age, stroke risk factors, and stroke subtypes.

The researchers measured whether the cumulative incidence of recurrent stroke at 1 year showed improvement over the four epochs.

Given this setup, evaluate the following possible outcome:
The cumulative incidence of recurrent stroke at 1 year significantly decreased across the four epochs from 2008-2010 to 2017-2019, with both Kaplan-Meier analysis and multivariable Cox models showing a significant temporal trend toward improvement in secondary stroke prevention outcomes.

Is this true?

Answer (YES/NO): NO